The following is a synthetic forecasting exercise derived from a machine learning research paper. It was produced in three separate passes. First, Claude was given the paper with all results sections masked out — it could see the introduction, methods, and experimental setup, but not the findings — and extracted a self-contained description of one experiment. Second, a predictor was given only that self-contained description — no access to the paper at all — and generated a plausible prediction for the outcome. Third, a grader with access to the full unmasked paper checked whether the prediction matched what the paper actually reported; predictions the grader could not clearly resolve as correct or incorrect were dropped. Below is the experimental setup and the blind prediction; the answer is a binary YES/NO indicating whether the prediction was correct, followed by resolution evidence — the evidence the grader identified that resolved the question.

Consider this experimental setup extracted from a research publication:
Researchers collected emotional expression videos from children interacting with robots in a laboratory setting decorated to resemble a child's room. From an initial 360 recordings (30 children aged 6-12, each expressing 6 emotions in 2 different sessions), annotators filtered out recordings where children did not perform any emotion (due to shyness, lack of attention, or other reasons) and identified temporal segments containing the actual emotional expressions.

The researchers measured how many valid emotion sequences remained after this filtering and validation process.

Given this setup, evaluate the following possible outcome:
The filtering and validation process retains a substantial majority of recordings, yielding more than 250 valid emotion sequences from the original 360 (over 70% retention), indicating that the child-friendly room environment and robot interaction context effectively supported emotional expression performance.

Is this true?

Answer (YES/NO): NO